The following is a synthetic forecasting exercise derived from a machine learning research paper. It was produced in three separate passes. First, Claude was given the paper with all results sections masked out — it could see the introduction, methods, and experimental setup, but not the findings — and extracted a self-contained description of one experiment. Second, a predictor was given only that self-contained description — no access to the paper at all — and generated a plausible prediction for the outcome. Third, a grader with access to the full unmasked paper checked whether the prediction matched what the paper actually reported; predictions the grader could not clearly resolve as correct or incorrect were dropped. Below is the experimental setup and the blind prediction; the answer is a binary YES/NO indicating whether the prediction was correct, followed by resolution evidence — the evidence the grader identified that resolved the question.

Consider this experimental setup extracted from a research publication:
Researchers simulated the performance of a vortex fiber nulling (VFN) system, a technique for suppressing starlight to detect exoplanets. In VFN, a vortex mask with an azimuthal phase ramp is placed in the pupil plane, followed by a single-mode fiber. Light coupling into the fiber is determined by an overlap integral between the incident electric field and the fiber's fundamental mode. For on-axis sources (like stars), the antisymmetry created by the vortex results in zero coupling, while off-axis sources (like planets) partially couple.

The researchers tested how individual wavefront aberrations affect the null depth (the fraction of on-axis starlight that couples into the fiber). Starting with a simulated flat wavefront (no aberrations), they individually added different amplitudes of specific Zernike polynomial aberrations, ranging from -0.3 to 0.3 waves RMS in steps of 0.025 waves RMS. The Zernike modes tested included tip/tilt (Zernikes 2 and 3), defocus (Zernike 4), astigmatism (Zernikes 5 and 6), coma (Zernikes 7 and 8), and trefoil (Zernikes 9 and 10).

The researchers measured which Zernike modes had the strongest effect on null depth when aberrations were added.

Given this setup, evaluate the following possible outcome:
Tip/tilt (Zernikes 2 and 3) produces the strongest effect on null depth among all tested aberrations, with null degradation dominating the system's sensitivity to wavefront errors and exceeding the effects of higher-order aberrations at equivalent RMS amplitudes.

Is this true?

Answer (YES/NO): NO